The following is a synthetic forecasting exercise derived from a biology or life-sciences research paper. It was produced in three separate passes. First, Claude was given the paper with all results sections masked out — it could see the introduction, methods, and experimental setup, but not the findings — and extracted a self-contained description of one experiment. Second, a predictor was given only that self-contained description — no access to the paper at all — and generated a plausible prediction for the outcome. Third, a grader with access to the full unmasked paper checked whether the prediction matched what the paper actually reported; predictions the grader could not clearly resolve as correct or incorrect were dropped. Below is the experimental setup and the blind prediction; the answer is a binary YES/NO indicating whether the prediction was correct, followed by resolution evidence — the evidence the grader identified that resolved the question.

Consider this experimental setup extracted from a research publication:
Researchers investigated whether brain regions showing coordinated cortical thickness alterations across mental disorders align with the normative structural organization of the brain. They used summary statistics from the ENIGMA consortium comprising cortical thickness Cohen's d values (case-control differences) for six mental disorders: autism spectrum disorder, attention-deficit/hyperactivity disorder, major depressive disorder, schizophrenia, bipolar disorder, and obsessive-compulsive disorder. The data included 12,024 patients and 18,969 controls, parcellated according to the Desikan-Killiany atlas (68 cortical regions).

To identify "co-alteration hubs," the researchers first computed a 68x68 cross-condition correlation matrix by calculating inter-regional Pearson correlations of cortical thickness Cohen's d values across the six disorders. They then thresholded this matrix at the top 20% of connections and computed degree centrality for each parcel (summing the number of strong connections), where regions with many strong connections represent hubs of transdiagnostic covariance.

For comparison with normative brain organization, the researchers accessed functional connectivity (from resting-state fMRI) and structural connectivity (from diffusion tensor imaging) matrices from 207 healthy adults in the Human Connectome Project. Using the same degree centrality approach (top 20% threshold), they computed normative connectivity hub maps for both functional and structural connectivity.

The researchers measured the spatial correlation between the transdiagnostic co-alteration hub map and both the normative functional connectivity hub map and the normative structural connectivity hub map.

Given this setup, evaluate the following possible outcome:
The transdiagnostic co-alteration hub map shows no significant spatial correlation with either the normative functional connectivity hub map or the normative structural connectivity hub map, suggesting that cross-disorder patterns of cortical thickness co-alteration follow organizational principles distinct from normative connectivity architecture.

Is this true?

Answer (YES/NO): NO